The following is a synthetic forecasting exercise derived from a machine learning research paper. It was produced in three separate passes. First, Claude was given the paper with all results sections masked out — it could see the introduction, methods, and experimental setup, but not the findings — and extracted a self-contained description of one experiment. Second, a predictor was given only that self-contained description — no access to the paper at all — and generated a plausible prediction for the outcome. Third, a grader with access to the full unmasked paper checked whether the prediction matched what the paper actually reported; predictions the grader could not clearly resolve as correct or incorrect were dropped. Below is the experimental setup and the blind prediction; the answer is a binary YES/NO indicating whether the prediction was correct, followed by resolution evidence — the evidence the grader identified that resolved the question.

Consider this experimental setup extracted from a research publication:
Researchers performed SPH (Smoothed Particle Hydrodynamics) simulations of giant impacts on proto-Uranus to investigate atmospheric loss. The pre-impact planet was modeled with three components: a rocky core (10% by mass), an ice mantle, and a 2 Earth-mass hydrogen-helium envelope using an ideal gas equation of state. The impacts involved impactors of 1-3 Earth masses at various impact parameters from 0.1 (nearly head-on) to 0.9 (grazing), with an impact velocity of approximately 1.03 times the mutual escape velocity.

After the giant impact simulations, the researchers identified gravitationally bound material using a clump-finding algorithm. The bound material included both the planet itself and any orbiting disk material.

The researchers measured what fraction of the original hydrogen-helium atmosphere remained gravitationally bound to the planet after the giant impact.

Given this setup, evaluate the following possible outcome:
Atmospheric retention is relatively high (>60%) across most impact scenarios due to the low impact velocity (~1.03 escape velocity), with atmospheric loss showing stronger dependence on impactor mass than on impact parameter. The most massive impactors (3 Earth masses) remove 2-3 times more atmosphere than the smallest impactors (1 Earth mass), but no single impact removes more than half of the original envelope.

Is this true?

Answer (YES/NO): NO